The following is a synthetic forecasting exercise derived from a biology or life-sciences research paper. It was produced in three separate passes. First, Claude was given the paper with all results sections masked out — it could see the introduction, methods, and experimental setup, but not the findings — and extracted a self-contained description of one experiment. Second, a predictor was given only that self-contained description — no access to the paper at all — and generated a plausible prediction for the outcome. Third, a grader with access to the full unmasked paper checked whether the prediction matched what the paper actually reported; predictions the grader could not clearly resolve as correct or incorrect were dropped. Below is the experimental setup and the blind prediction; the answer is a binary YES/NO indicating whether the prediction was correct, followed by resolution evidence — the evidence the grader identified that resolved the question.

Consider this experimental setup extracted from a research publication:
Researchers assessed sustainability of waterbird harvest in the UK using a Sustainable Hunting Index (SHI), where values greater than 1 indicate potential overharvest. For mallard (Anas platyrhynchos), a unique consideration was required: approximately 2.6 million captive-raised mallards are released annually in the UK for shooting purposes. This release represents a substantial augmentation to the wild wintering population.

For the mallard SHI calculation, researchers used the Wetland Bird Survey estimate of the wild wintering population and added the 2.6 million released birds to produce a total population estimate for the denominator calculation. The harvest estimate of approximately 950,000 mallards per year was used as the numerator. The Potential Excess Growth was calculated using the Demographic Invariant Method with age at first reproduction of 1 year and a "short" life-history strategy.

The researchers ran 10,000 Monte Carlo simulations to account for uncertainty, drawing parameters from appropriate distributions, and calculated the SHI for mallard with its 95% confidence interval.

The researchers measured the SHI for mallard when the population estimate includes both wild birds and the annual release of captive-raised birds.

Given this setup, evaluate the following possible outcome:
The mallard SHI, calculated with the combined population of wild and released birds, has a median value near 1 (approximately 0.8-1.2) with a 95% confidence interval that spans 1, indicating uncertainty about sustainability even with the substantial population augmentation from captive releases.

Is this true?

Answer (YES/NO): NO